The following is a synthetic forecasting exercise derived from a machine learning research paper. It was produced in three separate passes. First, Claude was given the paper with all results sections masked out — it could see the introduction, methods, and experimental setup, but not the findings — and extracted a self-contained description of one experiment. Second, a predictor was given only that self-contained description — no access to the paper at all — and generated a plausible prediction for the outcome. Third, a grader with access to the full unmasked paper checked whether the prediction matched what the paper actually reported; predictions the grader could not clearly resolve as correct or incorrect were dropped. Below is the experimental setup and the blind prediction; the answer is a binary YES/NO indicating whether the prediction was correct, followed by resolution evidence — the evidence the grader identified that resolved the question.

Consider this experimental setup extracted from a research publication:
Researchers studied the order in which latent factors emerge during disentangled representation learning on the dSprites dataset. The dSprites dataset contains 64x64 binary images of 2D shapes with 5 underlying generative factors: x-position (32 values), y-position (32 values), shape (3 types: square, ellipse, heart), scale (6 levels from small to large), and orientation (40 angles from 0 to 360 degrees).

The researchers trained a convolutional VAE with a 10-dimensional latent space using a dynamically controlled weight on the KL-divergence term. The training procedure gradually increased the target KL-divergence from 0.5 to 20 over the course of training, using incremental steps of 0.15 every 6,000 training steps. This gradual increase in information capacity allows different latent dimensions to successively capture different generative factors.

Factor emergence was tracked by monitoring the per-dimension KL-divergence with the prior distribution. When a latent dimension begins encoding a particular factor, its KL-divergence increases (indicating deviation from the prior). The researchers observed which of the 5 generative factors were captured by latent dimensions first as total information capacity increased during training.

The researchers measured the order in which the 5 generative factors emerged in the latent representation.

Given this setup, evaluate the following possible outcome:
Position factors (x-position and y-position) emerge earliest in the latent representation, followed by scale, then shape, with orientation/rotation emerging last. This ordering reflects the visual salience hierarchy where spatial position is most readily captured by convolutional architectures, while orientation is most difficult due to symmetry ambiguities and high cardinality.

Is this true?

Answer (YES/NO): NO